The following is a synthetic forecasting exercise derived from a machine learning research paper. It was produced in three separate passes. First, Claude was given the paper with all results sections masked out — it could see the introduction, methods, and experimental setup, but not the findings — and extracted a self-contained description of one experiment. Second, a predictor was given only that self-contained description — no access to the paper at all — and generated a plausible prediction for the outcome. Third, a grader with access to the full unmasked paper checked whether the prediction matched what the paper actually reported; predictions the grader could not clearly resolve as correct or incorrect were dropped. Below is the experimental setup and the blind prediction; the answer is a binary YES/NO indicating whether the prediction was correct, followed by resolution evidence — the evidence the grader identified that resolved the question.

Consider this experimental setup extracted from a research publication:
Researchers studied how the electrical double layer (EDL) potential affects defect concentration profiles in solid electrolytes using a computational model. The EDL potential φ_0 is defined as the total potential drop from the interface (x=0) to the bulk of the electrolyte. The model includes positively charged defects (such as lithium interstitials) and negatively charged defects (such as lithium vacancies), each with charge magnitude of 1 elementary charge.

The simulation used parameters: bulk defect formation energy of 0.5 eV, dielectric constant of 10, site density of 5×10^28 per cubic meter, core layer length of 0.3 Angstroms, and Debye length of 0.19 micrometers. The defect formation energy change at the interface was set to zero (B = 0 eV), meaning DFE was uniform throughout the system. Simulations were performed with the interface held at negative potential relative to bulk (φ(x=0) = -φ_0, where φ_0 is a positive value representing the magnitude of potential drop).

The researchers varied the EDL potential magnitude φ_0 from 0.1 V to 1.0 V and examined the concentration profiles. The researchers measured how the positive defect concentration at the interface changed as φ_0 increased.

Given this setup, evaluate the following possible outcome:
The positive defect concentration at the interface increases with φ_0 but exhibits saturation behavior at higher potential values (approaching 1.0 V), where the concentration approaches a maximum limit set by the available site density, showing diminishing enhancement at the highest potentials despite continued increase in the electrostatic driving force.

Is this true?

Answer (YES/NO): YES